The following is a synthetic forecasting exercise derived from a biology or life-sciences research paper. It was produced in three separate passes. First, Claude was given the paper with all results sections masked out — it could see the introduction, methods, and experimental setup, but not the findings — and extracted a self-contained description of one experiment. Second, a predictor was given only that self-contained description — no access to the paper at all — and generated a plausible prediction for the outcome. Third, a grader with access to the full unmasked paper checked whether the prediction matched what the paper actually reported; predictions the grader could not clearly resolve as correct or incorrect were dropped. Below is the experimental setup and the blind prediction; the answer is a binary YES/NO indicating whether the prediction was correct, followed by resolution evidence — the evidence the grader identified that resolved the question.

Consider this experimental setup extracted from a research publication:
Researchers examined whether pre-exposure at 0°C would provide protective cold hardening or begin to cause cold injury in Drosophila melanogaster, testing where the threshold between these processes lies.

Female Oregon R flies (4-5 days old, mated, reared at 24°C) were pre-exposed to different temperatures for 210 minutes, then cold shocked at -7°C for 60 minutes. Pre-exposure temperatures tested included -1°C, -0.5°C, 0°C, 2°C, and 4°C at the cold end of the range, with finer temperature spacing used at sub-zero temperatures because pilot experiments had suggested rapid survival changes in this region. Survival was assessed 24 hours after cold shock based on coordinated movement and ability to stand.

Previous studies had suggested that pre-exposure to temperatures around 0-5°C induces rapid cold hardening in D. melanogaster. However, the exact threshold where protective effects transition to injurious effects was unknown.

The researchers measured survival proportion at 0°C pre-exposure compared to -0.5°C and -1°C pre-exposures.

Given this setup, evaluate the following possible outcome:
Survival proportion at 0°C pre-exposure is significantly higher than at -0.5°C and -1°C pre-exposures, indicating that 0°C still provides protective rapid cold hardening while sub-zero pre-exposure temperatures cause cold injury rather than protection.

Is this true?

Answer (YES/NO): YES